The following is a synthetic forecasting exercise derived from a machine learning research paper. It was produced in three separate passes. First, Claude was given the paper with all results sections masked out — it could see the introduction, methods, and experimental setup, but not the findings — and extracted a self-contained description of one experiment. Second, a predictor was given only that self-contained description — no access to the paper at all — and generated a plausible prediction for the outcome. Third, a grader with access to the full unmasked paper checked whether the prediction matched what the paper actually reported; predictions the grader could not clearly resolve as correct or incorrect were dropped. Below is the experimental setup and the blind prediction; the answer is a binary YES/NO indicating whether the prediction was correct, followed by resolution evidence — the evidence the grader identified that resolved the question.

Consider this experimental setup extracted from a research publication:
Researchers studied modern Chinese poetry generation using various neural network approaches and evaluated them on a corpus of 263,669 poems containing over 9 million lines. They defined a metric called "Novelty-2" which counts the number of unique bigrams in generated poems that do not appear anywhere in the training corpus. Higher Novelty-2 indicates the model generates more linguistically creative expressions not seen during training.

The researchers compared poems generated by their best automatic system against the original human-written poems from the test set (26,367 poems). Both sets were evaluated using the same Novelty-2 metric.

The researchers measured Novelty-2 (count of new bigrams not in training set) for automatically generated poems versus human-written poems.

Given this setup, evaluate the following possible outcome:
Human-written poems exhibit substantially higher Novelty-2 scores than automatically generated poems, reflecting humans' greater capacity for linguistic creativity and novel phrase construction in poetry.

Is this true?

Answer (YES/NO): NO